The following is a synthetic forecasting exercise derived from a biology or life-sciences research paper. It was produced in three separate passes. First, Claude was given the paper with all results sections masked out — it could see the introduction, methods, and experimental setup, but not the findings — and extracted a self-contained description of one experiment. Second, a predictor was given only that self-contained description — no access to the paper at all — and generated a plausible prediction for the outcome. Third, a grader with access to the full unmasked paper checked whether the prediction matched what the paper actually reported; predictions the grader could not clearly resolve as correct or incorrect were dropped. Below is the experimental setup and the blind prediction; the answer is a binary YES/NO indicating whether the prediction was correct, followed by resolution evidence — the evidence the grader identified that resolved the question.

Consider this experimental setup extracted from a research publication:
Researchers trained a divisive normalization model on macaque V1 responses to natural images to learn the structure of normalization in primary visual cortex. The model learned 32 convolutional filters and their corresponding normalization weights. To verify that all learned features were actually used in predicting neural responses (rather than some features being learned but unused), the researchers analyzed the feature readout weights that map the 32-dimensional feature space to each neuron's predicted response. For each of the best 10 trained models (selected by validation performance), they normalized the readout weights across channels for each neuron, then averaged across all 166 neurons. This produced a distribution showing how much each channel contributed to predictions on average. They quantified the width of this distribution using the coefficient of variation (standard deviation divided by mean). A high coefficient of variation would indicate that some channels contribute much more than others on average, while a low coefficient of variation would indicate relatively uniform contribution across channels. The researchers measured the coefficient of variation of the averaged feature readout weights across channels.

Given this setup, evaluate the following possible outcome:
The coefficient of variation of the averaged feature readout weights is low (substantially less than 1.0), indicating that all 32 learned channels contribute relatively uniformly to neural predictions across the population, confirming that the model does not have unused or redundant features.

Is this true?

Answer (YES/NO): YES